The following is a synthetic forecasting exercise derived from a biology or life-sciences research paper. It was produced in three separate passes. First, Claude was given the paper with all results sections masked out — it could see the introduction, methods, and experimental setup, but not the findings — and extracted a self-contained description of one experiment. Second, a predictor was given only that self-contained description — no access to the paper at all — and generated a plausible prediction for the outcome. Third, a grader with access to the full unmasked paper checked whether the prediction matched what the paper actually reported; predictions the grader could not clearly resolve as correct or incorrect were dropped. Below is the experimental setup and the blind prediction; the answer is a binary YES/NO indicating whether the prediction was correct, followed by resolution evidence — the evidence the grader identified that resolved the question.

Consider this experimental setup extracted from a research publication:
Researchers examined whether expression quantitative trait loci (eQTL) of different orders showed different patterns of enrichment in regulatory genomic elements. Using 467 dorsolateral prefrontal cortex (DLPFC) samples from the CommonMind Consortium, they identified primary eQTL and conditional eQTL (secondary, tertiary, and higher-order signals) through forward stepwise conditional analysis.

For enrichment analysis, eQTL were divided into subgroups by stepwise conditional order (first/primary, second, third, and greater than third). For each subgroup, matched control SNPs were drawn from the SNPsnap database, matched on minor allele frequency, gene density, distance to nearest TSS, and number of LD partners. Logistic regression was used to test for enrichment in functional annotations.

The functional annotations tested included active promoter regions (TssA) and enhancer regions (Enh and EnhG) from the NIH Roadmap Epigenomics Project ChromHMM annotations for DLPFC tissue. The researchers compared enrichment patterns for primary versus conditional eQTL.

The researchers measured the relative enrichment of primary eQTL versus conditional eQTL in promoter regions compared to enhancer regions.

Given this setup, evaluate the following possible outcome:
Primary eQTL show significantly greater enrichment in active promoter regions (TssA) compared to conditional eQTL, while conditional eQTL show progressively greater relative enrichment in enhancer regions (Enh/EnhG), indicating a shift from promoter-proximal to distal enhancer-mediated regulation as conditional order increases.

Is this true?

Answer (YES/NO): YES